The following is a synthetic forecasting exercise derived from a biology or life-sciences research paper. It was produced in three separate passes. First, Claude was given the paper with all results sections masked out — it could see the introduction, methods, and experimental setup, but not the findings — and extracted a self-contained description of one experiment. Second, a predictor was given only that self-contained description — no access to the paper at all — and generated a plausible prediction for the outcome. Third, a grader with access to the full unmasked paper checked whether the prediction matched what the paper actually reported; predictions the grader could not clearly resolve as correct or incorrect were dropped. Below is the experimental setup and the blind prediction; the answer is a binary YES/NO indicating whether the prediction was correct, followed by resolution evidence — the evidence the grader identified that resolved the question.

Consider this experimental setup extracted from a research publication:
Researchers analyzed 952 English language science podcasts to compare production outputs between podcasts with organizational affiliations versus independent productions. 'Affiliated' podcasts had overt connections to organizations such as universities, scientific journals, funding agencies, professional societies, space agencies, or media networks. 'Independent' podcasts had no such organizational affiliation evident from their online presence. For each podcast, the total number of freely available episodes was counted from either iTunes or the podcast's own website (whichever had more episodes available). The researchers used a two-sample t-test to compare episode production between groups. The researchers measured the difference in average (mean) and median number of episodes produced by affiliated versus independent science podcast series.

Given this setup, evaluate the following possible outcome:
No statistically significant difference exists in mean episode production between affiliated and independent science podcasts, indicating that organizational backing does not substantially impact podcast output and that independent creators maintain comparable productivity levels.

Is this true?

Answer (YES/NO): NO